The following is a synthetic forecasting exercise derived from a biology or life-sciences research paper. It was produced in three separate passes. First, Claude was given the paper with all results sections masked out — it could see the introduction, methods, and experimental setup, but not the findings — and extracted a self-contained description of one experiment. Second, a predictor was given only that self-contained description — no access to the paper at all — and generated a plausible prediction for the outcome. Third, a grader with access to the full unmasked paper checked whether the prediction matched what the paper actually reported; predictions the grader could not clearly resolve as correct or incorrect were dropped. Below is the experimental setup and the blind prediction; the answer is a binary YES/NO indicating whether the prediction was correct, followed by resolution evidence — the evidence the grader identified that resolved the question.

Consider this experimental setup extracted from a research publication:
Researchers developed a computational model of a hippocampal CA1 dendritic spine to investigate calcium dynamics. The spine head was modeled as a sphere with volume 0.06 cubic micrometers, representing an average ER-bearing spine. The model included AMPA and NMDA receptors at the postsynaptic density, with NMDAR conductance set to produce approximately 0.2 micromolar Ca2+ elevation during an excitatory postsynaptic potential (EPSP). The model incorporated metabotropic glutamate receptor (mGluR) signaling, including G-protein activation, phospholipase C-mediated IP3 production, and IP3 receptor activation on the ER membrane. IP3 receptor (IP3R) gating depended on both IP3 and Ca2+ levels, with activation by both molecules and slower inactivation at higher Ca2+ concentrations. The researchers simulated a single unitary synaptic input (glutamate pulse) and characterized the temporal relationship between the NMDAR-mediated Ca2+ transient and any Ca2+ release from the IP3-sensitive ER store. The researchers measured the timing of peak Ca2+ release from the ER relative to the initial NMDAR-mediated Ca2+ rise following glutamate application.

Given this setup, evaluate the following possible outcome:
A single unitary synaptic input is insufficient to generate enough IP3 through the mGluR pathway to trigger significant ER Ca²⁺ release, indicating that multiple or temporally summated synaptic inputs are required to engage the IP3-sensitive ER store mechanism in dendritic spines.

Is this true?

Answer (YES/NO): NO